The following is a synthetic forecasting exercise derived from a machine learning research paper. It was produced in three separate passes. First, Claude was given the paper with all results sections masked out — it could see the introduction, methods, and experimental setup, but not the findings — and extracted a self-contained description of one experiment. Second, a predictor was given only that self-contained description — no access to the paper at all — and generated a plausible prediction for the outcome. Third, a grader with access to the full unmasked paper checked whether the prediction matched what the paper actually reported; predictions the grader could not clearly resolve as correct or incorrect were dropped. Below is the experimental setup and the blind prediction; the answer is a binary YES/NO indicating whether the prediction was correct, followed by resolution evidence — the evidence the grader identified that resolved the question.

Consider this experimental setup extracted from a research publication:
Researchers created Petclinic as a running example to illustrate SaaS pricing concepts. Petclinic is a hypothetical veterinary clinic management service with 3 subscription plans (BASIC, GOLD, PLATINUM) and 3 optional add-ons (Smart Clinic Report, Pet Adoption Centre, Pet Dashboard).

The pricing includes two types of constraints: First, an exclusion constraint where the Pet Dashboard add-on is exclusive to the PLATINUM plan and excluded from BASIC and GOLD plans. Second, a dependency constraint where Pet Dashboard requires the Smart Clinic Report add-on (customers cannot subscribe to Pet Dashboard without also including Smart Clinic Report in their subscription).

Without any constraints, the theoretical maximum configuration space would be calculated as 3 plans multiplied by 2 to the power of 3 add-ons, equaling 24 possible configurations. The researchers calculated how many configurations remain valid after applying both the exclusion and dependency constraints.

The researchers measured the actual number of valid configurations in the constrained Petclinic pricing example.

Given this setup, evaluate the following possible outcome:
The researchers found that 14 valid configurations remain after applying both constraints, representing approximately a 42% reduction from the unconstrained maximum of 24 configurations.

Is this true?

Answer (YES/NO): NO